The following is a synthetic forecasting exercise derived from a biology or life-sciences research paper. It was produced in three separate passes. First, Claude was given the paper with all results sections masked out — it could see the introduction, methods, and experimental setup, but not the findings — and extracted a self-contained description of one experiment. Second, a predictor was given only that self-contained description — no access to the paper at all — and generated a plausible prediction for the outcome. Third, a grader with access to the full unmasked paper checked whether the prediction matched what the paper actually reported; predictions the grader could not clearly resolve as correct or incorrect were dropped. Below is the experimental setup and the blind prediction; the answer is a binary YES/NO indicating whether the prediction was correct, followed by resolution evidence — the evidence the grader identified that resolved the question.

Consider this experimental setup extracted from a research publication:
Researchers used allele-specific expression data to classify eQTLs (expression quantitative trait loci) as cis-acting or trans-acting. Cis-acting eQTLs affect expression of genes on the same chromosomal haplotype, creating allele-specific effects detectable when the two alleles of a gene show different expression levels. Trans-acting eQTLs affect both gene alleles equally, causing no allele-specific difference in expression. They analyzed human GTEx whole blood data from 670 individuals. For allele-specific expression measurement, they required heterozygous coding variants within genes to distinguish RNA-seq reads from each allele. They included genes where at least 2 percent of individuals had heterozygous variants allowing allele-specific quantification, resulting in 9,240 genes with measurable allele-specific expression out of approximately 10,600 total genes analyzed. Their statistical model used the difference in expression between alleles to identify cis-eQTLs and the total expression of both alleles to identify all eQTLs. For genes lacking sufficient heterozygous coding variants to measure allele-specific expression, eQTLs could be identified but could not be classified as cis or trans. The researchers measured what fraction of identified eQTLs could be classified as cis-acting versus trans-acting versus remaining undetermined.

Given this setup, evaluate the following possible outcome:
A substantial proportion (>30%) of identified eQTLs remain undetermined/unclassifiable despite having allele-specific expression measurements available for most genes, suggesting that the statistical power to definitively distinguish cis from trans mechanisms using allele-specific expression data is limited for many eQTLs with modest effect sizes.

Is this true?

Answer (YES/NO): NO